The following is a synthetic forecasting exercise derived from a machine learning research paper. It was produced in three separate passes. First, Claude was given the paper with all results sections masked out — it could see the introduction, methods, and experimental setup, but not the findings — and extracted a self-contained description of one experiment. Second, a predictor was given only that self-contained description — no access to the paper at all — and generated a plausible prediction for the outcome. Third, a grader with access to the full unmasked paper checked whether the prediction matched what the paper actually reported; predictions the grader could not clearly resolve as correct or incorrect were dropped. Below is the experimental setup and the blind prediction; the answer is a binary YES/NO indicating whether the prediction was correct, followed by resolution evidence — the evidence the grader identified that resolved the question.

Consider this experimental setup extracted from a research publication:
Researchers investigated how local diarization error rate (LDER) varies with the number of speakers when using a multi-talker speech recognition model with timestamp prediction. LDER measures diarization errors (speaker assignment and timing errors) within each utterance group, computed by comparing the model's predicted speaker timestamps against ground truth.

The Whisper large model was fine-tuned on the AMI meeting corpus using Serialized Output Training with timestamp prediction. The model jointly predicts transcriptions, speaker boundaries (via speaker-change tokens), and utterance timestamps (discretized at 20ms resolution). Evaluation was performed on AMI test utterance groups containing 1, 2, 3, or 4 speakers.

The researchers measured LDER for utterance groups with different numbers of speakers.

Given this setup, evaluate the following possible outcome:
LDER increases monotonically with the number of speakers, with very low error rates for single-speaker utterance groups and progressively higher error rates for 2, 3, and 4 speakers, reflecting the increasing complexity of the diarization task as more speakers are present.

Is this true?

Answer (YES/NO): YES